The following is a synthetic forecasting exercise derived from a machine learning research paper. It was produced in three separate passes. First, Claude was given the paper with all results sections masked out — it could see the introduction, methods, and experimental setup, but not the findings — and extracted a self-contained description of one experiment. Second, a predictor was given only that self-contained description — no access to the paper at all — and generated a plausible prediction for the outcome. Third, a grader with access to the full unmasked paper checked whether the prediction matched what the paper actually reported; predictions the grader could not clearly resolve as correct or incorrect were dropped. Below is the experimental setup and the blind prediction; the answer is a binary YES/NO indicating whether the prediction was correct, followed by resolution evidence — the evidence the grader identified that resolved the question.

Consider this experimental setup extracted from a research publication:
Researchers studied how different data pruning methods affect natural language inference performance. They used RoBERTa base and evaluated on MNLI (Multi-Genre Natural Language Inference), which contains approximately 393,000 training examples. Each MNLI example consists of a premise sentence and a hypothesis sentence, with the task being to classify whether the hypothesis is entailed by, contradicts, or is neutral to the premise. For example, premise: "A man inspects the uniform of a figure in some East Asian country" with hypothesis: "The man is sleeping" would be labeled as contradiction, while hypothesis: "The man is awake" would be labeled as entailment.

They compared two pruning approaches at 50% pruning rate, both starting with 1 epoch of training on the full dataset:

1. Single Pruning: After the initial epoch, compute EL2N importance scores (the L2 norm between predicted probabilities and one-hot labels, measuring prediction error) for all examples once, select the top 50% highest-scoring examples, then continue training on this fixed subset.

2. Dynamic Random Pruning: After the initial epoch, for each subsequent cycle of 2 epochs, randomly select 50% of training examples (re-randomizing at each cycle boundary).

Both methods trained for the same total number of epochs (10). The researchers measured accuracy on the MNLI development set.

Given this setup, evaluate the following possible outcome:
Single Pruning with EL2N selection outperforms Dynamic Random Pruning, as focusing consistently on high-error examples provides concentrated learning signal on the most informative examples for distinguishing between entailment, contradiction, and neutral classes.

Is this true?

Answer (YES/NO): NO